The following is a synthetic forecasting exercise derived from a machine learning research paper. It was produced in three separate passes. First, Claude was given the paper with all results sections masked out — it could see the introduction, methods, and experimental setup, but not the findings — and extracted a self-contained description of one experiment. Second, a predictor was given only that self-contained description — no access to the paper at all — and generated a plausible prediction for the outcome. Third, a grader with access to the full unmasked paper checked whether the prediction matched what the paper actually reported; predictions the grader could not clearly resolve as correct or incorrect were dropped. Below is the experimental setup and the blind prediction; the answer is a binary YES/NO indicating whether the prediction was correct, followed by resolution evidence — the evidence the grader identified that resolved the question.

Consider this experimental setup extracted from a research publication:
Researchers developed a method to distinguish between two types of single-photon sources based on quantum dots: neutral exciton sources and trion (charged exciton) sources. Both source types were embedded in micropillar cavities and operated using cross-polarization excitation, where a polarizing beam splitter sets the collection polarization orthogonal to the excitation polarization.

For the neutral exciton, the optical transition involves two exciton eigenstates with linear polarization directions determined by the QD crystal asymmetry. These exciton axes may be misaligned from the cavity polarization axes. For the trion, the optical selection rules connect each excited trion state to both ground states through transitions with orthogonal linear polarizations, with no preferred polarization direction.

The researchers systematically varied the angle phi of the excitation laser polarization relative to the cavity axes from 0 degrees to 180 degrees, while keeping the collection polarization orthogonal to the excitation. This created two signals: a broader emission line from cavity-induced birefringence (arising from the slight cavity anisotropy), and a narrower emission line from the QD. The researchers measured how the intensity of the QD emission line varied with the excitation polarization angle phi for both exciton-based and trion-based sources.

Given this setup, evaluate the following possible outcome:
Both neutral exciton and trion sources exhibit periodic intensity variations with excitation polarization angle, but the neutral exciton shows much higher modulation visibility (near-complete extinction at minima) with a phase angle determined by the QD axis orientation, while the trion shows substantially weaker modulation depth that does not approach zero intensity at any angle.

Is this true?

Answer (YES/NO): NO